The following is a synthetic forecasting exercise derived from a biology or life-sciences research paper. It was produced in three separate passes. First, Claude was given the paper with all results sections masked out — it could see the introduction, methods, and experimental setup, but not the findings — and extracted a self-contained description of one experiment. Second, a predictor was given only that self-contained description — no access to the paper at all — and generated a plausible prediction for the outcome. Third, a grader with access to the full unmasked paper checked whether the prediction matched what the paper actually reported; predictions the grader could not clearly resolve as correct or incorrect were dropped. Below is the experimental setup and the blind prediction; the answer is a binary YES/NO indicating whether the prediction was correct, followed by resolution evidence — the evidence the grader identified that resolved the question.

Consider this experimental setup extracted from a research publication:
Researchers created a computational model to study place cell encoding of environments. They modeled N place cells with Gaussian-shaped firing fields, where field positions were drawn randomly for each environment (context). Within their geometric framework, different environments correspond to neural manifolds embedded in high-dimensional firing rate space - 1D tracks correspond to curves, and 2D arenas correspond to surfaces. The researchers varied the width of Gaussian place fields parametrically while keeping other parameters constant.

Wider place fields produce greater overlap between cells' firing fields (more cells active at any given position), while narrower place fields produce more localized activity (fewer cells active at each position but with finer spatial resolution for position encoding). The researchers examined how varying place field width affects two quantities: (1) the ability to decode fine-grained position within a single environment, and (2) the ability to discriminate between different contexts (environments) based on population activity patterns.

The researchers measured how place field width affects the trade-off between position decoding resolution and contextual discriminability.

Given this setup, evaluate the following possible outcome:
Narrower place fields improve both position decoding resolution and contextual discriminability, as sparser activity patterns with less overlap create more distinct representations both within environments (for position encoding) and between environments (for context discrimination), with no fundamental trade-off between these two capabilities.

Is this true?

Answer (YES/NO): NO